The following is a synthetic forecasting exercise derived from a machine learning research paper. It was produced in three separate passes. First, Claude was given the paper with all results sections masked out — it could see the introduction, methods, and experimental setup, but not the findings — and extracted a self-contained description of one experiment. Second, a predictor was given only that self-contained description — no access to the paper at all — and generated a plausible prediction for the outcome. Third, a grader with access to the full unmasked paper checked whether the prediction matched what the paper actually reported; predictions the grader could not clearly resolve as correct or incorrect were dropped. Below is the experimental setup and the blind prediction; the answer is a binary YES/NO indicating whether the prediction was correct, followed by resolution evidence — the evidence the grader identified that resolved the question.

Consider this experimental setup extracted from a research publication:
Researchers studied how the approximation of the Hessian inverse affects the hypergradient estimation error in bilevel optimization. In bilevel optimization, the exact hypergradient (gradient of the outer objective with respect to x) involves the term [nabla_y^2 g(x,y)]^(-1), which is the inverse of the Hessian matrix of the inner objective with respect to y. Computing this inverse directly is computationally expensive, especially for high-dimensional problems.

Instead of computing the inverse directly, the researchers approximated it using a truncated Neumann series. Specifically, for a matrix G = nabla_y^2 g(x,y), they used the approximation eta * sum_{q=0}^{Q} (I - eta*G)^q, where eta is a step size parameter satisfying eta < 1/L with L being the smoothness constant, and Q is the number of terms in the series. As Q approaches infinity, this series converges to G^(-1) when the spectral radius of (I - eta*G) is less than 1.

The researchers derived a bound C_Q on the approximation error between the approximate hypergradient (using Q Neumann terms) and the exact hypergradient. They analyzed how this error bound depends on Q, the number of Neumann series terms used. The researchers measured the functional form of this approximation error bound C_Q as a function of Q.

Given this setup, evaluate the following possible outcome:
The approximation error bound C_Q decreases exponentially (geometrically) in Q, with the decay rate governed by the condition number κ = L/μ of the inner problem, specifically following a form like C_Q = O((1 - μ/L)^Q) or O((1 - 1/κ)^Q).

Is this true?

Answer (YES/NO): YES